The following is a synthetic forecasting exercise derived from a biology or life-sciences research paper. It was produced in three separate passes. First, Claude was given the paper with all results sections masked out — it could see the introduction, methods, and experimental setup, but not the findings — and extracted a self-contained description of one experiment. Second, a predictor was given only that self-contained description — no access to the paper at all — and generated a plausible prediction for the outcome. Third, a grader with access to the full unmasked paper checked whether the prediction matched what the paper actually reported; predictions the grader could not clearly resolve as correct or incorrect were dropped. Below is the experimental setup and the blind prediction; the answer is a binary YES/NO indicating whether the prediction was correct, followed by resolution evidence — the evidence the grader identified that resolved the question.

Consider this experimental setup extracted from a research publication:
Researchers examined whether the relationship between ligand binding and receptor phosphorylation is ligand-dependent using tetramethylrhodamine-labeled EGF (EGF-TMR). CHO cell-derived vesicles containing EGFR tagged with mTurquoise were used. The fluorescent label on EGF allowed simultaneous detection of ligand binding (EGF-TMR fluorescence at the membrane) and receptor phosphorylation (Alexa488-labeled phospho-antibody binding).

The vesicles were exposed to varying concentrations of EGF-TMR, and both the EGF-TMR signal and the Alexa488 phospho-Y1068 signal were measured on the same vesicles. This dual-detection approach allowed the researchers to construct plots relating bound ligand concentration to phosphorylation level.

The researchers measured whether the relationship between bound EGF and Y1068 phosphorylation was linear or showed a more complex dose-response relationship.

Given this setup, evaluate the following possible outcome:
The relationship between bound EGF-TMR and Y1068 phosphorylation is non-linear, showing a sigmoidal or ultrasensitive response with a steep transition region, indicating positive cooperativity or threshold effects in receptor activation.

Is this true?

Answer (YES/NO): NO